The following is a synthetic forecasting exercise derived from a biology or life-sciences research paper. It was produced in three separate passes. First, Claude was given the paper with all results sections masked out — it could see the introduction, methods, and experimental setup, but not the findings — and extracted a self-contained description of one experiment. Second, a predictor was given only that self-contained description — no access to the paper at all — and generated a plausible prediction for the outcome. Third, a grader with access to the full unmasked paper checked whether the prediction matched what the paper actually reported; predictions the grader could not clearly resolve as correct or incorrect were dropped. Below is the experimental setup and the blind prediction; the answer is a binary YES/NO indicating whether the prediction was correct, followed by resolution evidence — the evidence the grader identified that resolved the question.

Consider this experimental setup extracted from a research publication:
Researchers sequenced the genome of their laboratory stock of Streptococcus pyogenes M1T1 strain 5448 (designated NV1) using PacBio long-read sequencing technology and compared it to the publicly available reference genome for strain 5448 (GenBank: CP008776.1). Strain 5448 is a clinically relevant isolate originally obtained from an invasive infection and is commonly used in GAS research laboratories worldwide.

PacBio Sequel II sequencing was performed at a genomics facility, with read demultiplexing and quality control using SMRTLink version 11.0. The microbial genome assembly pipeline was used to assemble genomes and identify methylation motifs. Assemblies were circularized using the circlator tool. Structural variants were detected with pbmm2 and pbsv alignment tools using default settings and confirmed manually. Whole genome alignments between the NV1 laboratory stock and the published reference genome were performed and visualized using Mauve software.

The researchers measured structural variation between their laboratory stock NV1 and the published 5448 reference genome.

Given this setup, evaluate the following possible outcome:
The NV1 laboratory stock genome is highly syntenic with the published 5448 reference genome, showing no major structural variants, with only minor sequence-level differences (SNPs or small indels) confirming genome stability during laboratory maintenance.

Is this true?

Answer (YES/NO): NO